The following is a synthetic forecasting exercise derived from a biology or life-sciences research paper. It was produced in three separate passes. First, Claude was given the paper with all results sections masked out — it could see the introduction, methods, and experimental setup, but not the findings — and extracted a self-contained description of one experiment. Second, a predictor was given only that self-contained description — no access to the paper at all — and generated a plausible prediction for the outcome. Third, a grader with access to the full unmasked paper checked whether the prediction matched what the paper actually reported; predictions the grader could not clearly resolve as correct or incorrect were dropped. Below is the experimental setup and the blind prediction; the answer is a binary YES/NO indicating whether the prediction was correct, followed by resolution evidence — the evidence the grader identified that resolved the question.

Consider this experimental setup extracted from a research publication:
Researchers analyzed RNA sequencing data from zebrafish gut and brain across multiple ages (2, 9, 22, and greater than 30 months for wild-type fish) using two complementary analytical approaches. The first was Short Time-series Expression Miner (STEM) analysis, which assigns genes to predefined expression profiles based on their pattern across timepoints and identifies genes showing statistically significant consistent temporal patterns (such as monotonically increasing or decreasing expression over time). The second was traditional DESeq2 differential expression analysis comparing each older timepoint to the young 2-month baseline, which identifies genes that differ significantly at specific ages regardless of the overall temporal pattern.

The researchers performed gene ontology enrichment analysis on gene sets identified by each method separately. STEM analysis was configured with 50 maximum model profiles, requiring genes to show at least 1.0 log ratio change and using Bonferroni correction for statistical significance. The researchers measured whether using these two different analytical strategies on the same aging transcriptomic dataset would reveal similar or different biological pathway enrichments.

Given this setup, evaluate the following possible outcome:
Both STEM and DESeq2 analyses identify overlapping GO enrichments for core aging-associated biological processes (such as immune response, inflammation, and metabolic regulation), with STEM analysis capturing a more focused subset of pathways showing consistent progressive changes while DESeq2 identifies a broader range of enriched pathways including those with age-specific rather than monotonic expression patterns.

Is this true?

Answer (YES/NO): NO